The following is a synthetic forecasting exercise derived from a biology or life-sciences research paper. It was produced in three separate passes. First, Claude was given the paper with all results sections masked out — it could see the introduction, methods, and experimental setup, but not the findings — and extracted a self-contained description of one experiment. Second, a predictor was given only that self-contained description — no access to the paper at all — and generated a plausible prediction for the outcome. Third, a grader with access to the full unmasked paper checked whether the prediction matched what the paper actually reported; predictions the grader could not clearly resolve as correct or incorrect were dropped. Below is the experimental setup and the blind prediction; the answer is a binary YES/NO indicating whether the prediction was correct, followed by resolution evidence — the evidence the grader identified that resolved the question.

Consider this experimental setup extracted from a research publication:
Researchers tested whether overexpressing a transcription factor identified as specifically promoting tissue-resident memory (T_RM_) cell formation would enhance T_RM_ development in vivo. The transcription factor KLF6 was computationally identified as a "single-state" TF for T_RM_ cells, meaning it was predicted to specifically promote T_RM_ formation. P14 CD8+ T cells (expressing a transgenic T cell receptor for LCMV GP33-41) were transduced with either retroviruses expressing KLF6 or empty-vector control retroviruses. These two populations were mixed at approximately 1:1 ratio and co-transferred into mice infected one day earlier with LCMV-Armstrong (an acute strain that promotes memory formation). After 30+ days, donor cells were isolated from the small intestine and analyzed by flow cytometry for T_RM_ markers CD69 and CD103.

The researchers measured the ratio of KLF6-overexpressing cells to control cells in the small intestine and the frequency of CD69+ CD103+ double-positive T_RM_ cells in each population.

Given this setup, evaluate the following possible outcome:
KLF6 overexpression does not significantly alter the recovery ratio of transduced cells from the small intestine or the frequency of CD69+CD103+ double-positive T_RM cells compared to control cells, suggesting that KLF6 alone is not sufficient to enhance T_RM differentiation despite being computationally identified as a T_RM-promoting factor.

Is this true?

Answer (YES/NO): NO